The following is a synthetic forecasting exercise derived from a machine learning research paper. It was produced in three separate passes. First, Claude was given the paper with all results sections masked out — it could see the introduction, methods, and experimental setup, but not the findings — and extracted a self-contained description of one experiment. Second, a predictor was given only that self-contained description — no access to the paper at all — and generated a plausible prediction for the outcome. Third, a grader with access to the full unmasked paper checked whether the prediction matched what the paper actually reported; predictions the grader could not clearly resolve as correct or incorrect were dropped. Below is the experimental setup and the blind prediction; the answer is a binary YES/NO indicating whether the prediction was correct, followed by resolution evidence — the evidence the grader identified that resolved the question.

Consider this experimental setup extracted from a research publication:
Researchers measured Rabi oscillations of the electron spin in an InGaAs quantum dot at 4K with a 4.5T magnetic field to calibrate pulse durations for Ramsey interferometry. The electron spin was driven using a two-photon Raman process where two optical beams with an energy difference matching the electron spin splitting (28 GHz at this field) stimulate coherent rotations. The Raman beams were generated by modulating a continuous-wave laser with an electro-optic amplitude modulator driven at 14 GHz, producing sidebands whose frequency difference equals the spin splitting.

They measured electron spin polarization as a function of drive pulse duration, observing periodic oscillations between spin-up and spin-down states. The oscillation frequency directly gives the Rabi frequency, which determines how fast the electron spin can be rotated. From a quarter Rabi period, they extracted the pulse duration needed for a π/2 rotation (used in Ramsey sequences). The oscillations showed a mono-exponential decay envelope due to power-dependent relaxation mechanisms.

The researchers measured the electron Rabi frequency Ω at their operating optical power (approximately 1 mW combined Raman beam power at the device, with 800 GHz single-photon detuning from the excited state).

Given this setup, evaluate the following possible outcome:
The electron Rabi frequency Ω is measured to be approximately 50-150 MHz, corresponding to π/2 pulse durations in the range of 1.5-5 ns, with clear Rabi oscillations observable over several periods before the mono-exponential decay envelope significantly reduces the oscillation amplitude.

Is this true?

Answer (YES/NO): NO